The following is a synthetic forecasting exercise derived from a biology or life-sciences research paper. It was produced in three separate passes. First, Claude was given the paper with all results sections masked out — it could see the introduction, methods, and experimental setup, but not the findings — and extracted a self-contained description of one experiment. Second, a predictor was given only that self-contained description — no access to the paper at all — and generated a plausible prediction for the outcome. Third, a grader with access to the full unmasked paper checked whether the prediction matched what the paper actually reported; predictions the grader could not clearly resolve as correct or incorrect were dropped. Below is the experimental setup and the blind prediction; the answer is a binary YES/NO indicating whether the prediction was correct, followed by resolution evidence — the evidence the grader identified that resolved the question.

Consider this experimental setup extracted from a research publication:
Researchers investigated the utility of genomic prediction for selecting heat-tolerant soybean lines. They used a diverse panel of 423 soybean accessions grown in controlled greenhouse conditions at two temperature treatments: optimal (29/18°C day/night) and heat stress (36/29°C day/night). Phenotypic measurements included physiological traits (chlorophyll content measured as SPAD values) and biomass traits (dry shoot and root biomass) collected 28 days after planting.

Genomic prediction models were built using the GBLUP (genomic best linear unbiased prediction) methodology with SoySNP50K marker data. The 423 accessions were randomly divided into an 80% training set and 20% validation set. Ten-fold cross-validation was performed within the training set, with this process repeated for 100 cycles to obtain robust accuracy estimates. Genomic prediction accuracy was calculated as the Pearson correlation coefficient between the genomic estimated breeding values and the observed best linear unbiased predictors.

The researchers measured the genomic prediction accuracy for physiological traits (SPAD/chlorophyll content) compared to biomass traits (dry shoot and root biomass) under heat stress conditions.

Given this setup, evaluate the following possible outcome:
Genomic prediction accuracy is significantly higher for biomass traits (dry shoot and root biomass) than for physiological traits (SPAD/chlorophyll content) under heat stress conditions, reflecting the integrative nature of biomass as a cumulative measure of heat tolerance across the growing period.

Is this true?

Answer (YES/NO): YES